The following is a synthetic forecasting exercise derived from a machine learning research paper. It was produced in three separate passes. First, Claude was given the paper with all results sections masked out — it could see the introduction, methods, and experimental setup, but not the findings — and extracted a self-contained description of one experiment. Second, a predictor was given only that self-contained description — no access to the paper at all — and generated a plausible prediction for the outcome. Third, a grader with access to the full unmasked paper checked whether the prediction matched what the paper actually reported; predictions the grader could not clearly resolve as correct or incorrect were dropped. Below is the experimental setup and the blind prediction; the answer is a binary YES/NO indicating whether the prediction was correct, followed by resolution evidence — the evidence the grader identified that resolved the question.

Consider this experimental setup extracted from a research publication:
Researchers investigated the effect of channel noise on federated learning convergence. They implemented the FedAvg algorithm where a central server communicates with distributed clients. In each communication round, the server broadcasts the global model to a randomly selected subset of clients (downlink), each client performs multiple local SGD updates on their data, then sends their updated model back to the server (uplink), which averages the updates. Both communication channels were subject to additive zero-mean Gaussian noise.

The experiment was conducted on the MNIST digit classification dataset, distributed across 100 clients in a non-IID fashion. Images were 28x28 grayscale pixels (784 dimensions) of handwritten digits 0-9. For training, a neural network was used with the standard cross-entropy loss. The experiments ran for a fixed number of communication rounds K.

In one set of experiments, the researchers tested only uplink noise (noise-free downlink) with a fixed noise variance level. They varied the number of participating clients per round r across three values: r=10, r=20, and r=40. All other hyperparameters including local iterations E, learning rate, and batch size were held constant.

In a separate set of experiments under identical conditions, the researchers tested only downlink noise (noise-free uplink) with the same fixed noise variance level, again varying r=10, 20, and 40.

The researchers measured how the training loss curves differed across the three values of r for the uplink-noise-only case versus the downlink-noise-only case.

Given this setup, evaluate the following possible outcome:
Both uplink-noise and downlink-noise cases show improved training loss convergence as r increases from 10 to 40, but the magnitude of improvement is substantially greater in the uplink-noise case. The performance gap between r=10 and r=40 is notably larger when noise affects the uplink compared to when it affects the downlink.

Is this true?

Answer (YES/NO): NO